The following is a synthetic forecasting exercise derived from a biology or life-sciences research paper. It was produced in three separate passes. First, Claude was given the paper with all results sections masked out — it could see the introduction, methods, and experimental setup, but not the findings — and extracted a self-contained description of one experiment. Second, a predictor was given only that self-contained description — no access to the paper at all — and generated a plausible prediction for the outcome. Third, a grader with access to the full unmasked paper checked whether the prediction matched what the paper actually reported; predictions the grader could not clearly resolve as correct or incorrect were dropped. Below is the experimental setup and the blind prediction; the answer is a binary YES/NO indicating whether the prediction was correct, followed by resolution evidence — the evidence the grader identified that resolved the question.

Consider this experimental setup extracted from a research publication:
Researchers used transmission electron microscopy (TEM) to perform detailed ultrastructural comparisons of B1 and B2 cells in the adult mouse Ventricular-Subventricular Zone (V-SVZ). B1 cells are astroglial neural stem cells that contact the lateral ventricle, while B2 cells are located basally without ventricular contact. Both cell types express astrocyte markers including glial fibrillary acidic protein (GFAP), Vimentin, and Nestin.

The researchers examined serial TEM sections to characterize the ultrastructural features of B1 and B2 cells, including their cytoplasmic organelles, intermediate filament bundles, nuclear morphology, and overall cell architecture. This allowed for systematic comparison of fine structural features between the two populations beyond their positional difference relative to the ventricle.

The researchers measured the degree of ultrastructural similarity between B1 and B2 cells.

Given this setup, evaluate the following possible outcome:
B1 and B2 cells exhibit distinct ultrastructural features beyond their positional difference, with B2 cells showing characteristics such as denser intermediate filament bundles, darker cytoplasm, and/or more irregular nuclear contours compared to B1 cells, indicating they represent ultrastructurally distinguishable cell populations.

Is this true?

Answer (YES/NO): NO